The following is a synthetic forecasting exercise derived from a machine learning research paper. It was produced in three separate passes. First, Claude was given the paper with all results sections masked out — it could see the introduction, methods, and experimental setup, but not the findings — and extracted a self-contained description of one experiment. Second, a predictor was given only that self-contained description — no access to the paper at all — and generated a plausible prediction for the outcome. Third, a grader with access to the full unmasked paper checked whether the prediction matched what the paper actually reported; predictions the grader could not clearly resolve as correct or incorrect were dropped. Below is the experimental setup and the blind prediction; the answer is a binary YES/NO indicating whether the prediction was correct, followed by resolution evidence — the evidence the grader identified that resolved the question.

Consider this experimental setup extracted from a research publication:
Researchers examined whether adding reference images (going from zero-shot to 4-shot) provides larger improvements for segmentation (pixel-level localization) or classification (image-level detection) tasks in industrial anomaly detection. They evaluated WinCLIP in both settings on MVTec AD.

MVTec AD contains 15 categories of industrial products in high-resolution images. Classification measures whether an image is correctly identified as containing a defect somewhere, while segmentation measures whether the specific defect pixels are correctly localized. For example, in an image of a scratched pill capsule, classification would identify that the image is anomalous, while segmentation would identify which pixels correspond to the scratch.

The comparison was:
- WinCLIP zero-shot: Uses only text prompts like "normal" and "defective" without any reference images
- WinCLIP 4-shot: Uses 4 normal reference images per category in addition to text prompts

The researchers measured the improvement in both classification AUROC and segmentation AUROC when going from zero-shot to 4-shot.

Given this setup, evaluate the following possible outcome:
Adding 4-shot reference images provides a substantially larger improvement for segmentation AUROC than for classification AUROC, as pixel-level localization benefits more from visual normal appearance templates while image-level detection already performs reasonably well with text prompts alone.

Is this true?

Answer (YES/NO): YES